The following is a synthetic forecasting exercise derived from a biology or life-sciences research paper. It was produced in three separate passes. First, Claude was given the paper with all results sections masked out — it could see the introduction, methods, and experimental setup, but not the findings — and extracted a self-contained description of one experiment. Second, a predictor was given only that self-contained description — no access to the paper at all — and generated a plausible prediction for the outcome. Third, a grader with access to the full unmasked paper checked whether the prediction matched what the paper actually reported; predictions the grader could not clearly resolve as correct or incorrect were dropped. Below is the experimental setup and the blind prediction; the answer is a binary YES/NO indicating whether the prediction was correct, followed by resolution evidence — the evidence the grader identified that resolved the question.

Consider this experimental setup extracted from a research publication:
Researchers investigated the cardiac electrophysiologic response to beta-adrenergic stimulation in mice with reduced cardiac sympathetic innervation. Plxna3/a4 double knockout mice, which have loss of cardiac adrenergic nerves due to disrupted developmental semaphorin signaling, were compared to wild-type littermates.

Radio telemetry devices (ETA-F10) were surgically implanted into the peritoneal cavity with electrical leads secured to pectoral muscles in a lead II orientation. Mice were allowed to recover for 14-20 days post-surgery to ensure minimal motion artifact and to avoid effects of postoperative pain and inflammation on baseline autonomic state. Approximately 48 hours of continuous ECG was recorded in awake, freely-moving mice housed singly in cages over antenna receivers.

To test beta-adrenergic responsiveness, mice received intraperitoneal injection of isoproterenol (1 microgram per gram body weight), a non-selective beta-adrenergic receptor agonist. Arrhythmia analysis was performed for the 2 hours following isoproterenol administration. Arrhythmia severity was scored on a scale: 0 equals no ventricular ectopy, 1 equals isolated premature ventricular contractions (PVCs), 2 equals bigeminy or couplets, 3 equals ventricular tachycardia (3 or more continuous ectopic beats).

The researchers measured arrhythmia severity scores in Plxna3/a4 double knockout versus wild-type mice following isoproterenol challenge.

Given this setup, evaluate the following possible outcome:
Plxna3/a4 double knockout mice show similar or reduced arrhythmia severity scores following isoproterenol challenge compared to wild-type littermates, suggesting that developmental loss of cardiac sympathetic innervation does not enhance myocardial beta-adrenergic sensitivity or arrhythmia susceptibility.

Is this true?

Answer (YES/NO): NO